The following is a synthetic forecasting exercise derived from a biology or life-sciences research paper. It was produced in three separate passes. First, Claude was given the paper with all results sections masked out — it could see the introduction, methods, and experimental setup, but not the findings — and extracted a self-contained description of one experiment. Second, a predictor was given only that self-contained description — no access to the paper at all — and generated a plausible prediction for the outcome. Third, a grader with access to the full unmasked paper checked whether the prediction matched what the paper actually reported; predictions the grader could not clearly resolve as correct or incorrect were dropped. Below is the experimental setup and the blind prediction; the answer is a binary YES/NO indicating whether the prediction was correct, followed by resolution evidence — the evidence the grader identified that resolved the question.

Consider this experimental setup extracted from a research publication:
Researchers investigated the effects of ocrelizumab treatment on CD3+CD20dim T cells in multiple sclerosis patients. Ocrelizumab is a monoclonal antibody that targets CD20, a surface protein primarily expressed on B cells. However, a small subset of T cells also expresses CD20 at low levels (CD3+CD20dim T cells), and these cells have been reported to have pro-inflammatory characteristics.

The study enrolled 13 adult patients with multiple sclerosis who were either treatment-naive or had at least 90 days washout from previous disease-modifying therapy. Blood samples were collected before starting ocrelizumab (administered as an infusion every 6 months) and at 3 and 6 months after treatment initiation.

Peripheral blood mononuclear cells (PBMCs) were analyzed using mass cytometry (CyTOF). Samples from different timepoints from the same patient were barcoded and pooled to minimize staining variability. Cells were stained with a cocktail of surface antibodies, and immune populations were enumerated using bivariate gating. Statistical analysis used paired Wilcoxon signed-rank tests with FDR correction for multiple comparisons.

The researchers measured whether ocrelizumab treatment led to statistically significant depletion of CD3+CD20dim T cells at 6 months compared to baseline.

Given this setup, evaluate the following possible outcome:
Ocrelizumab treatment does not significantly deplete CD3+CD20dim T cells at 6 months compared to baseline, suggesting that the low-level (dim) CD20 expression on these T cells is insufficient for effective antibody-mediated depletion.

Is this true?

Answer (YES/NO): YES